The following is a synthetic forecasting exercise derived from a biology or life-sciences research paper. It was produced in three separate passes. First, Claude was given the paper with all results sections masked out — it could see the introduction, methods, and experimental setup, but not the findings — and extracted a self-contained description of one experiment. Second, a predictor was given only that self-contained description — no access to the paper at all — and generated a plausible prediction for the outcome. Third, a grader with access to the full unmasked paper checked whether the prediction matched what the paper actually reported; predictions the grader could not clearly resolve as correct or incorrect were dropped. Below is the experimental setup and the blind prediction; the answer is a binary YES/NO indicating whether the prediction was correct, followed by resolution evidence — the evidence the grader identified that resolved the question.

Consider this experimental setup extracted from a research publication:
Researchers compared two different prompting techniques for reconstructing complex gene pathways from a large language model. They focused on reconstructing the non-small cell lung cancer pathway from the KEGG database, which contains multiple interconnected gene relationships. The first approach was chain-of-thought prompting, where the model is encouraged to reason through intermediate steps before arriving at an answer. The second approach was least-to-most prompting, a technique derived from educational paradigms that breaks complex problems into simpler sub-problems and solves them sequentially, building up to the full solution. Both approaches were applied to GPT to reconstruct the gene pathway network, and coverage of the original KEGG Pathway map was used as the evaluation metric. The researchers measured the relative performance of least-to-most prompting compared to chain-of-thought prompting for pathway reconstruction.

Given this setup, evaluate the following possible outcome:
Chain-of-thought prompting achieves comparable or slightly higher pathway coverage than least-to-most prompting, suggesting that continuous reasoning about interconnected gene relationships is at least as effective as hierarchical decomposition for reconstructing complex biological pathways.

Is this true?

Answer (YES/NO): NO